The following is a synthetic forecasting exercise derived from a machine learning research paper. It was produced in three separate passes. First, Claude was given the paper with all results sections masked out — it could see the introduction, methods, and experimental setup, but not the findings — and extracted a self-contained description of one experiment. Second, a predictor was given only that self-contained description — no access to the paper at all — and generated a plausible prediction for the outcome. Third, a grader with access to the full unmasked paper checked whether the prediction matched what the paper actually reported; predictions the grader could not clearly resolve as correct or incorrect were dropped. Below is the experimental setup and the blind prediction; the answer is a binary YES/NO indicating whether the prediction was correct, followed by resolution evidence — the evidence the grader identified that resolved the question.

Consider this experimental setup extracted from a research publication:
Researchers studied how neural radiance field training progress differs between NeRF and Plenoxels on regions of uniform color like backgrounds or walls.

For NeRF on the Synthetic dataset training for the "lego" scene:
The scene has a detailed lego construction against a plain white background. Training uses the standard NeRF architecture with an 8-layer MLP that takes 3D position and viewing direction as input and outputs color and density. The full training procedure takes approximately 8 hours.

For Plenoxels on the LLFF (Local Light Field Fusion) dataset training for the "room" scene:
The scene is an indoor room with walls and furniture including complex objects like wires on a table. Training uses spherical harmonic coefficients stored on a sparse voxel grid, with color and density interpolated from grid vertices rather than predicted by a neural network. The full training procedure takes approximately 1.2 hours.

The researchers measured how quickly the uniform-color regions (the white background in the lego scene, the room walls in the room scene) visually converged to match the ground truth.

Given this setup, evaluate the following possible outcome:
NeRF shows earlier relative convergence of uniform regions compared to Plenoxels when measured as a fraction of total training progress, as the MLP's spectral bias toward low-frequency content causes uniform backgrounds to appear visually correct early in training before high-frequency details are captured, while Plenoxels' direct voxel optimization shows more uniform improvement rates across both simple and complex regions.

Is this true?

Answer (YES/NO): YES